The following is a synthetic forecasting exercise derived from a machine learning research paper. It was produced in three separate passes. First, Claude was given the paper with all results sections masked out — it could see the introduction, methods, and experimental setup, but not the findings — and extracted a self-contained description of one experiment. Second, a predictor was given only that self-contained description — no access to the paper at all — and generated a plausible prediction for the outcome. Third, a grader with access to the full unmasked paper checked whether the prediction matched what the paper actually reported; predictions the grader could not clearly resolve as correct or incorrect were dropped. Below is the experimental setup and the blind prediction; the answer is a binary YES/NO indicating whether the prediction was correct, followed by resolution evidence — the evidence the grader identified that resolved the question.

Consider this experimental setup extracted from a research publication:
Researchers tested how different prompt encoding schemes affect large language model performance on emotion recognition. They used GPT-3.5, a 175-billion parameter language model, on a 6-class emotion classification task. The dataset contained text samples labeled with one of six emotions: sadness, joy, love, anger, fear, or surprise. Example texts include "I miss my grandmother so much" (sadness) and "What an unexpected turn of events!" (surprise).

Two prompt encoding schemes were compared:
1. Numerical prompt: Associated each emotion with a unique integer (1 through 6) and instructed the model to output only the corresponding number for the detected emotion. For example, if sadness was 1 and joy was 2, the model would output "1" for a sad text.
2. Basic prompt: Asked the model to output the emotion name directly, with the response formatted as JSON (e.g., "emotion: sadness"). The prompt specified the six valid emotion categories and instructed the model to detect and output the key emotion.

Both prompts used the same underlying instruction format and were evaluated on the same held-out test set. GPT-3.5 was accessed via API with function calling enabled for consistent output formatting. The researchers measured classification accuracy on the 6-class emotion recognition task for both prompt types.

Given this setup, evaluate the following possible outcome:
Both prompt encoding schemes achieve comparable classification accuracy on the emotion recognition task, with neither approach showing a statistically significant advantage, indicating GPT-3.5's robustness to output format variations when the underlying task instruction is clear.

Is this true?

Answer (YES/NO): NO